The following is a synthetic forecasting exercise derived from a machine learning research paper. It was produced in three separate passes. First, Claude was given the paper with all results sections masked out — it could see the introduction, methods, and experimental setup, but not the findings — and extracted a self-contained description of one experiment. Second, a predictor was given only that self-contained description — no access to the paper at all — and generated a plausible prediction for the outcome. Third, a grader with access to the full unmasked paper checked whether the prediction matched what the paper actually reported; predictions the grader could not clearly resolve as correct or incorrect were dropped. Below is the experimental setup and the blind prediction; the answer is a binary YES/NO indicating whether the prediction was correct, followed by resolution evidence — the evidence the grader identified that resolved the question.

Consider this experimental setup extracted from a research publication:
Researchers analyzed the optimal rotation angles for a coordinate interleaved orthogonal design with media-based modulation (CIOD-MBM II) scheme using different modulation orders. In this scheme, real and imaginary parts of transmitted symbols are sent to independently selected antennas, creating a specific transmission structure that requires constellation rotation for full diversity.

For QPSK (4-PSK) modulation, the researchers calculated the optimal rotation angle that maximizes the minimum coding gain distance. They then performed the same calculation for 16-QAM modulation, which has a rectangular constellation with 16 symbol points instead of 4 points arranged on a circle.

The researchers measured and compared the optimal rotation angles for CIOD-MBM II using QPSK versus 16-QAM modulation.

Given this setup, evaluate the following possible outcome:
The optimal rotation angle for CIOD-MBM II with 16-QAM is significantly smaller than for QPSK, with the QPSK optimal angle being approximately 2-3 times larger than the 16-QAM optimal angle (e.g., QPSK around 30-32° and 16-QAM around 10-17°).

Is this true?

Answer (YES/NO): NO